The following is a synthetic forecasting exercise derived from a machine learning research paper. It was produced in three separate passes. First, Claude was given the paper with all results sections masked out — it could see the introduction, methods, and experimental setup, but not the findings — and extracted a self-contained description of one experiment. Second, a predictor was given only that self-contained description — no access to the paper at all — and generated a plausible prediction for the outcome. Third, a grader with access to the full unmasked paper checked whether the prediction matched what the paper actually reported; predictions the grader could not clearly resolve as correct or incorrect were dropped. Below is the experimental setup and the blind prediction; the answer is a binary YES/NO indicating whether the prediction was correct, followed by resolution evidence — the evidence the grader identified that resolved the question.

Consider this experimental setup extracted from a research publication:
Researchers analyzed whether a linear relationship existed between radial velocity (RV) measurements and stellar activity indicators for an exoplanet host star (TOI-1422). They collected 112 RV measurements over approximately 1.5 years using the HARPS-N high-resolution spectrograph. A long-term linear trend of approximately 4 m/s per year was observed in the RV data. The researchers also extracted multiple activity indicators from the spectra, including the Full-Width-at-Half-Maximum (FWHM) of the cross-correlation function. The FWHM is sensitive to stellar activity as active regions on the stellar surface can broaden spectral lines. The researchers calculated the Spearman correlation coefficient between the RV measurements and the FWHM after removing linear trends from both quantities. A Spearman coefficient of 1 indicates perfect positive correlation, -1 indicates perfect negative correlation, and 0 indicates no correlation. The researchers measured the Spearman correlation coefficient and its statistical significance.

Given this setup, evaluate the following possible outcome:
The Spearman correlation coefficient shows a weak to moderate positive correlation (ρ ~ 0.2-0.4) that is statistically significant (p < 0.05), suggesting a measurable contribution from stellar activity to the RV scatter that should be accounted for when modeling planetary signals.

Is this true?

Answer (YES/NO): NO